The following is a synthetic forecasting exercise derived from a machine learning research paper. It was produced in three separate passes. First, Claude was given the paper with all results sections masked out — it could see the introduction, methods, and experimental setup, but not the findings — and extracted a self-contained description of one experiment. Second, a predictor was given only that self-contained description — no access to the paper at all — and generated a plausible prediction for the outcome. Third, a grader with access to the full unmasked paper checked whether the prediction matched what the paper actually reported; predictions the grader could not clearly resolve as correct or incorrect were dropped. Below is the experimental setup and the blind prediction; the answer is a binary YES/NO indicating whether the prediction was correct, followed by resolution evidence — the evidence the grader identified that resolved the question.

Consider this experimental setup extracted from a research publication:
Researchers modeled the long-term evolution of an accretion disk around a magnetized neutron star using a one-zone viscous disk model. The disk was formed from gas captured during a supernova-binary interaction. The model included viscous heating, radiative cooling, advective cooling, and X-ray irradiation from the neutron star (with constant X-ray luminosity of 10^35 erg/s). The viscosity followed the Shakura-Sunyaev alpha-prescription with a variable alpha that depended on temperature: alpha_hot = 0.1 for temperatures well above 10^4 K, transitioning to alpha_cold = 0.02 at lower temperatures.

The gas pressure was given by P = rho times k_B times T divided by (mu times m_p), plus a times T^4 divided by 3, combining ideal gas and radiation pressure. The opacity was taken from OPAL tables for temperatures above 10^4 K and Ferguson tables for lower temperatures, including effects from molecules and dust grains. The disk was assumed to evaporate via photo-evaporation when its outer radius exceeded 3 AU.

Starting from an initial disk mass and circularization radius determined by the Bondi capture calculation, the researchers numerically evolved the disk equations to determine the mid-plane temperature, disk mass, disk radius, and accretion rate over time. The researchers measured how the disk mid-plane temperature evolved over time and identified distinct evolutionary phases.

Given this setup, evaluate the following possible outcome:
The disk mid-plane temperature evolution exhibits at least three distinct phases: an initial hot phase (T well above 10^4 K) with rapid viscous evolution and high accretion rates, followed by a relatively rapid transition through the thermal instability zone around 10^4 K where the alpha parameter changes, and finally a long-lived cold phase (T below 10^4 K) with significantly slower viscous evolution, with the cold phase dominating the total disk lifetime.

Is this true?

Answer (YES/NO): YES